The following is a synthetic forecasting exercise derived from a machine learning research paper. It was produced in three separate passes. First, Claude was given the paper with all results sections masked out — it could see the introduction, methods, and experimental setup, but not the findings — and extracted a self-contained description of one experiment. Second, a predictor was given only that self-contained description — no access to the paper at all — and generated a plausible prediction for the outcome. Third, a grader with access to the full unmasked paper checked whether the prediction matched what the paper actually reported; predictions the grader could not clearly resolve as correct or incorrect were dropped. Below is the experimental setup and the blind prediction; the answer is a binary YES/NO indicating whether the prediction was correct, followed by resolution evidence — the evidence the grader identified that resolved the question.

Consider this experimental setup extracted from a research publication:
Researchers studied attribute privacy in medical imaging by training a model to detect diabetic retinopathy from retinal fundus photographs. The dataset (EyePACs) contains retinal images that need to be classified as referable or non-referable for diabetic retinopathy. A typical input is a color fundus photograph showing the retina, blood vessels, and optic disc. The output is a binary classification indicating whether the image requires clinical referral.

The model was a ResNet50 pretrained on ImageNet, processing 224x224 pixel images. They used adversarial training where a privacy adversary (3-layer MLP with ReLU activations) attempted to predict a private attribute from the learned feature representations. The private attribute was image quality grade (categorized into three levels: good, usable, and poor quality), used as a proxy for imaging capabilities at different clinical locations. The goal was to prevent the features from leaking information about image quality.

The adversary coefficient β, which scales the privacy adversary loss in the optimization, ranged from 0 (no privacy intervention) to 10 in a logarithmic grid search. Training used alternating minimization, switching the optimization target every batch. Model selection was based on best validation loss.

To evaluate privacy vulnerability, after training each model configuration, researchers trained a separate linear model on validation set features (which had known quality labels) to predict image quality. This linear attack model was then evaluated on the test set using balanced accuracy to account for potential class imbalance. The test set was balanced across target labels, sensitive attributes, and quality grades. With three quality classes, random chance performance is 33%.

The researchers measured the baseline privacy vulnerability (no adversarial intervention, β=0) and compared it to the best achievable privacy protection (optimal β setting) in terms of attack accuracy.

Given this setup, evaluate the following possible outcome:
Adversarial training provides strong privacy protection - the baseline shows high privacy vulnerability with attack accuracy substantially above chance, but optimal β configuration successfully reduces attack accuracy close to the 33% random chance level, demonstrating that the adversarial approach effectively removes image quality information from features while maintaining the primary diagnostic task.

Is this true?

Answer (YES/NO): NO